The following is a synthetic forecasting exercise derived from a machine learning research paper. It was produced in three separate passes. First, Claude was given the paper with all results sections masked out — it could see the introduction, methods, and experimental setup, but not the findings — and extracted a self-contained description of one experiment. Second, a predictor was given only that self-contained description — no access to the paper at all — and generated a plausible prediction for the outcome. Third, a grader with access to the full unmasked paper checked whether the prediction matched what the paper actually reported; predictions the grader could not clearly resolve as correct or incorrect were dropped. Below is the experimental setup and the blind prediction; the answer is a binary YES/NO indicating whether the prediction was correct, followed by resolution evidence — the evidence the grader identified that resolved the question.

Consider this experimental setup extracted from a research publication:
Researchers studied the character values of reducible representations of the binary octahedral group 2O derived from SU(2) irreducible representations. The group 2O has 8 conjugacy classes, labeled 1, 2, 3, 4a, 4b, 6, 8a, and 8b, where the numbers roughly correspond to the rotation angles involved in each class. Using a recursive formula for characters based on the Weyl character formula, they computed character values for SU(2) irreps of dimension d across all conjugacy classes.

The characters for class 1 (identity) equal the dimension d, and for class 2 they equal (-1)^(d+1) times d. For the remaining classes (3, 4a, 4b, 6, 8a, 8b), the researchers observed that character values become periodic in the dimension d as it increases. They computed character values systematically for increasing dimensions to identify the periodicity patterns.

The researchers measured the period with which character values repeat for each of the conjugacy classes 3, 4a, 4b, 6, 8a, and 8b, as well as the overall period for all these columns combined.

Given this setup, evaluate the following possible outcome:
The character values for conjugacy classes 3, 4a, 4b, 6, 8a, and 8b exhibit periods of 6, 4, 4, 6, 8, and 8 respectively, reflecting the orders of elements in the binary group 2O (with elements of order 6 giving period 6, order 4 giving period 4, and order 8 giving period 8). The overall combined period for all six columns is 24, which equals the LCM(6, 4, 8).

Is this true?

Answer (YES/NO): NO